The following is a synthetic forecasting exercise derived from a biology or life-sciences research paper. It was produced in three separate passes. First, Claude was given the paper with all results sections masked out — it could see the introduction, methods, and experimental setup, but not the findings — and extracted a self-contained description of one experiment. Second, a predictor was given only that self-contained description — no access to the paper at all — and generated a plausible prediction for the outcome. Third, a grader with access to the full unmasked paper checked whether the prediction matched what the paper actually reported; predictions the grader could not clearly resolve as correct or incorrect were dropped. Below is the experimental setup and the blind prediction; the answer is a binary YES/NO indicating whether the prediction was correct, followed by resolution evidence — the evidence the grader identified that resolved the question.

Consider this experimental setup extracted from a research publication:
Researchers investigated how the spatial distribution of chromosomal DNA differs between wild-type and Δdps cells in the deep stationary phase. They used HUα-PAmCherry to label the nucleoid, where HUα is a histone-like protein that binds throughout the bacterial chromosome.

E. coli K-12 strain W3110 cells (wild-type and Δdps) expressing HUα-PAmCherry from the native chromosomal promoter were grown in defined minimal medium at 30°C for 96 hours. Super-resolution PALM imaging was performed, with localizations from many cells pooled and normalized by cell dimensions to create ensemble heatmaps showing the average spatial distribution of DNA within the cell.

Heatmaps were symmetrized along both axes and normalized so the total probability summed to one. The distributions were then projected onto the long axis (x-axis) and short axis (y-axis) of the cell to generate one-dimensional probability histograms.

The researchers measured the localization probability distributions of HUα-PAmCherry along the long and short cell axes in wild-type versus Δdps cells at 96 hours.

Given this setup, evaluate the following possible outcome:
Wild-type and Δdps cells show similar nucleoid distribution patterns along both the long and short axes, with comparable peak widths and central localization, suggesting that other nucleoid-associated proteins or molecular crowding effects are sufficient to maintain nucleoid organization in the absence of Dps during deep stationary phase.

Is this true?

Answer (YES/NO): NO